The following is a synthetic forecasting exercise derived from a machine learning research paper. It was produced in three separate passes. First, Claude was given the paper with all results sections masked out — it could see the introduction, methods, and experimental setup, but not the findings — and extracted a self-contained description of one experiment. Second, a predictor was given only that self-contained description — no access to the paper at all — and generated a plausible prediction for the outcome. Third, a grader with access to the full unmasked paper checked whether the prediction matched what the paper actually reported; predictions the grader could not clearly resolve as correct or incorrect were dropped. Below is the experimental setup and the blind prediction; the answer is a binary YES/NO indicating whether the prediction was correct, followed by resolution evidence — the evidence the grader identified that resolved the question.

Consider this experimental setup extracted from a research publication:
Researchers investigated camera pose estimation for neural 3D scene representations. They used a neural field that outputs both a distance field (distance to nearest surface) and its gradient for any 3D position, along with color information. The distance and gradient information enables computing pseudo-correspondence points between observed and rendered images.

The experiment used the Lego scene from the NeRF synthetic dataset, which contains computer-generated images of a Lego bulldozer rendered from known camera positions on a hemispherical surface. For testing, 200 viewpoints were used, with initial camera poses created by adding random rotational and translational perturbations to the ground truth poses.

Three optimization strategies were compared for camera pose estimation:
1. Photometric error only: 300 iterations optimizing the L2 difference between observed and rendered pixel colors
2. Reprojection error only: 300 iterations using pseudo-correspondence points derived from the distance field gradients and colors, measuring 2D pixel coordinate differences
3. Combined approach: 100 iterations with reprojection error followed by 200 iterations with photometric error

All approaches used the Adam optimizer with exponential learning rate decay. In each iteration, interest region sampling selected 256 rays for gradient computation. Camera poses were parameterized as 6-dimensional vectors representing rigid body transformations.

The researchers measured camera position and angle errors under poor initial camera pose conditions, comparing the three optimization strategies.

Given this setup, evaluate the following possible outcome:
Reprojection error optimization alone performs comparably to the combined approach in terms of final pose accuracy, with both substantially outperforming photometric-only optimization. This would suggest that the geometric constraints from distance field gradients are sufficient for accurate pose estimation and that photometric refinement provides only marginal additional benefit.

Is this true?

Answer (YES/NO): NO